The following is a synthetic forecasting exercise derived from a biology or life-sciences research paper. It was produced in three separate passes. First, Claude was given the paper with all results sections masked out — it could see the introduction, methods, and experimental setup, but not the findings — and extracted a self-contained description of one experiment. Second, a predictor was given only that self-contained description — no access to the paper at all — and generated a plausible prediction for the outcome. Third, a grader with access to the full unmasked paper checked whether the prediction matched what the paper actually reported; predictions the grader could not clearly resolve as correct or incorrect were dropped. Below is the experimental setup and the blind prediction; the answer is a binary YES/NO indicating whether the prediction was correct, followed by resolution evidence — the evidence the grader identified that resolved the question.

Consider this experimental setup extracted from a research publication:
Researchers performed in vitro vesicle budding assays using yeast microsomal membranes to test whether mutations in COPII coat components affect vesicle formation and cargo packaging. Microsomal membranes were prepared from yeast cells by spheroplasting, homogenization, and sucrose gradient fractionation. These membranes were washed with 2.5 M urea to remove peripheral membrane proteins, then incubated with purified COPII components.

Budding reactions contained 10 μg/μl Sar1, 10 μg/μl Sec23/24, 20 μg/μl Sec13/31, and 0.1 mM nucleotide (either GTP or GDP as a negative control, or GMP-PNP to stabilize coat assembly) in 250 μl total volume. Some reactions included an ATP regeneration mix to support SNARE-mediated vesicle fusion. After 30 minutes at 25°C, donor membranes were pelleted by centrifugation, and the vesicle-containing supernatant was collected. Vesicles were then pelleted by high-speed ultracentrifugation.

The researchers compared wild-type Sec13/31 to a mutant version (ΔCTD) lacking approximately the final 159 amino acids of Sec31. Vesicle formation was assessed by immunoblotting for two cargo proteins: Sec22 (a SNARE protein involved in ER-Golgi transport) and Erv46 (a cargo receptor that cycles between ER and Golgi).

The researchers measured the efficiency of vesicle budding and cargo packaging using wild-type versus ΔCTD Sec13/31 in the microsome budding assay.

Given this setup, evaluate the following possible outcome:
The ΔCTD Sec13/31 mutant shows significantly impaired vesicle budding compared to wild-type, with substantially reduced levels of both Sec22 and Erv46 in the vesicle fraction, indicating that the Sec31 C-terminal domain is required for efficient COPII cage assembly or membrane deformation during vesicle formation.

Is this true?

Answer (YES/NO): YES